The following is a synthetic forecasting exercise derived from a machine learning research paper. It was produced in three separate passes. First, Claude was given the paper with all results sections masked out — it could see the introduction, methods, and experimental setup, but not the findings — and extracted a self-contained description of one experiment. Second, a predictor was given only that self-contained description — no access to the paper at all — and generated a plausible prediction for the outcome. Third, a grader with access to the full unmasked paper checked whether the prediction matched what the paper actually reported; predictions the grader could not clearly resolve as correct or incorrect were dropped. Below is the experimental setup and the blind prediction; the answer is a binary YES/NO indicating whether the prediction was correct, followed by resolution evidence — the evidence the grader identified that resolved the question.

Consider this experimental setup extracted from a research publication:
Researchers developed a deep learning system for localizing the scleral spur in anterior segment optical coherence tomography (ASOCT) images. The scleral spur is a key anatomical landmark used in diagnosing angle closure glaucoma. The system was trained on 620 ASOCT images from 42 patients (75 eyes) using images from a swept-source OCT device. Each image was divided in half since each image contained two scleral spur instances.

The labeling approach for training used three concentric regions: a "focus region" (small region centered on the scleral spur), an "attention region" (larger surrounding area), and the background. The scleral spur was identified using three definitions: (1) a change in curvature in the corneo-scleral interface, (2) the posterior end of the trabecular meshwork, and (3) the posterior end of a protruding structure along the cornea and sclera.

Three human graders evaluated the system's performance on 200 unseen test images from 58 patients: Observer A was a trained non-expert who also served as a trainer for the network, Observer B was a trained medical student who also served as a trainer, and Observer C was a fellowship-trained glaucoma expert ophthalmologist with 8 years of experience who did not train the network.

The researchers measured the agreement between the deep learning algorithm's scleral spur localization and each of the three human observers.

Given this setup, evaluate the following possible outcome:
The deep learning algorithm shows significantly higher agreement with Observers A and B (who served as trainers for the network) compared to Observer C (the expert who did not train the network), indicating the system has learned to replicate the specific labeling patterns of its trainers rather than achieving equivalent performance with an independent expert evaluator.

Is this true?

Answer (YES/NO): NO